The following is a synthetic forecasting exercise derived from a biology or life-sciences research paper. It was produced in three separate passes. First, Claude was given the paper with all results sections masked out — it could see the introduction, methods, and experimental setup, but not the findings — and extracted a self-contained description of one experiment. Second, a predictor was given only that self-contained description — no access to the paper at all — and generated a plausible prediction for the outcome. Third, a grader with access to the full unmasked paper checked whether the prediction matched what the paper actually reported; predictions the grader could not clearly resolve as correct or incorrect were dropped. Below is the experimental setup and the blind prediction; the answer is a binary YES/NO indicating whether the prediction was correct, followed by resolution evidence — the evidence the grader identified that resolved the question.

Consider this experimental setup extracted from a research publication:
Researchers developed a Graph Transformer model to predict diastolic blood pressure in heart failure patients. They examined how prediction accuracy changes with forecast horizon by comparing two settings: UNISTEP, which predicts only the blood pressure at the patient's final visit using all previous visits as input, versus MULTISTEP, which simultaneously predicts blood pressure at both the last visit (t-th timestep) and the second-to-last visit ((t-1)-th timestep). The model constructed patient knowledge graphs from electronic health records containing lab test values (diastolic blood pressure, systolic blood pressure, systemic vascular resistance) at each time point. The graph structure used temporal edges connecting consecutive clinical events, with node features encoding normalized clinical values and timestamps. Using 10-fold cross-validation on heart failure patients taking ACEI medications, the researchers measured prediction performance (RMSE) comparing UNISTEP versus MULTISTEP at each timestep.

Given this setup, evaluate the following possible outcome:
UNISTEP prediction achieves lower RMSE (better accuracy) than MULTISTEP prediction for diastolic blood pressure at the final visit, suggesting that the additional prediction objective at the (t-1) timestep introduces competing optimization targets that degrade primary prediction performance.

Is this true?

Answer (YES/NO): NO